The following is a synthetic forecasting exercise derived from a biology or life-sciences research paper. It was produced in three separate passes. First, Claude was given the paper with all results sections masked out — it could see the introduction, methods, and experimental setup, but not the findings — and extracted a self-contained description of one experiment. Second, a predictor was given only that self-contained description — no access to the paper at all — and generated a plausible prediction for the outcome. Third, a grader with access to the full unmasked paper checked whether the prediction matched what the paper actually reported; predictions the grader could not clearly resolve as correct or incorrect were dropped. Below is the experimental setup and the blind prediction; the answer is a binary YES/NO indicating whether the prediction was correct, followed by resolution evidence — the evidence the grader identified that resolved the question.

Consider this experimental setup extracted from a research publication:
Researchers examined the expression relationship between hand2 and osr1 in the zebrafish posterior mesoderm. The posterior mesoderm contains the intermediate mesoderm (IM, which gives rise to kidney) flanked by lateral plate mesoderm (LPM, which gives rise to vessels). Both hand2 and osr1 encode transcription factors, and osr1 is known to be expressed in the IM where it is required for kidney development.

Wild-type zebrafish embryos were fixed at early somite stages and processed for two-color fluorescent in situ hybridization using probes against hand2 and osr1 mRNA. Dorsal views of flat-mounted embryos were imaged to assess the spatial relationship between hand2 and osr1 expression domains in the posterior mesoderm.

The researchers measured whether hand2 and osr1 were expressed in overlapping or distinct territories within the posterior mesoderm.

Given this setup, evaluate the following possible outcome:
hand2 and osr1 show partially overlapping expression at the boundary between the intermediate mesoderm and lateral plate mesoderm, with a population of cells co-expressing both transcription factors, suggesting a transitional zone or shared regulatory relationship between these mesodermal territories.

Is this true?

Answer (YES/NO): YES